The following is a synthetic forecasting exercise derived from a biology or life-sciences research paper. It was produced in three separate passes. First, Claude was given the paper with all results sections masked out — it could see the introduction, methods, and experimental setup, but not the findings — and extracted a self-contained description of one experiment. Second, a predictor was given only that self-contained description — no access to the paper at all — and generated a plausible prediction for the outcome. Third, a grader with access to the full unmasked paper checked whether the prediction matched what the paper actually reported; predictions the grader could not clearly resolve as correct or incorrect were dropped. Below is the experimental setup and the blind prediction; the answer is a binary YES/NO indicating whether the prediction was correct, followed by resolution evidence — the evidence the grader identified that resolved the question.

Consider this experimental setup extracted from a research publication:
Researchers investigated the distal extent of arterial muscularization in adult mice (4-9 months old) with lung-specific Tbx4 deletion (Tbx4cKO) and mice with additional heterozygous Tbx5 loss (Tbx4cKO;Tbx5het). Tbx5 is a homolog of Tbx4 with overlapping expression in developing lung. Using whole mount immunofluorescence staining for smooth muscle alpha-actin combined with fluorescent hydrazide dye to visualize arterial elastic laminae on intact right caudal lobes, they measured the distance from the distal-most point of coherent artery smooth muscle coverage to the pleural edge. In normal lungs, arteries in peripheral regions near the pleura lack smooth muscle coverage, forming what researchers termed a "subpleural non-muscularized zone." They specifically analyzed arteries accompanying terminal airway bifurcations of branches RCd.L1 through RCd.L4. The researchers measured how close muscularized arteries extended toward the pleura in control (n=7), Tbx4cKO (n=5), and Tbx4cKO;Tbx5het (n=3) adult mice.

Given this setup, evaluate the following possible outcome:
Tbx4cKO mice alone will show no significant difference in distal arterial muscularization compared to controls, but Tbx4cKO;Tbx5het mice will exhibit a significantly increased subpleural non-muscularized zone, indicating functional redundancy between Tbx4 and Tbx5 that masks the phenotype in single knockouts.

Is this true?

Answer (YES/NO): NO